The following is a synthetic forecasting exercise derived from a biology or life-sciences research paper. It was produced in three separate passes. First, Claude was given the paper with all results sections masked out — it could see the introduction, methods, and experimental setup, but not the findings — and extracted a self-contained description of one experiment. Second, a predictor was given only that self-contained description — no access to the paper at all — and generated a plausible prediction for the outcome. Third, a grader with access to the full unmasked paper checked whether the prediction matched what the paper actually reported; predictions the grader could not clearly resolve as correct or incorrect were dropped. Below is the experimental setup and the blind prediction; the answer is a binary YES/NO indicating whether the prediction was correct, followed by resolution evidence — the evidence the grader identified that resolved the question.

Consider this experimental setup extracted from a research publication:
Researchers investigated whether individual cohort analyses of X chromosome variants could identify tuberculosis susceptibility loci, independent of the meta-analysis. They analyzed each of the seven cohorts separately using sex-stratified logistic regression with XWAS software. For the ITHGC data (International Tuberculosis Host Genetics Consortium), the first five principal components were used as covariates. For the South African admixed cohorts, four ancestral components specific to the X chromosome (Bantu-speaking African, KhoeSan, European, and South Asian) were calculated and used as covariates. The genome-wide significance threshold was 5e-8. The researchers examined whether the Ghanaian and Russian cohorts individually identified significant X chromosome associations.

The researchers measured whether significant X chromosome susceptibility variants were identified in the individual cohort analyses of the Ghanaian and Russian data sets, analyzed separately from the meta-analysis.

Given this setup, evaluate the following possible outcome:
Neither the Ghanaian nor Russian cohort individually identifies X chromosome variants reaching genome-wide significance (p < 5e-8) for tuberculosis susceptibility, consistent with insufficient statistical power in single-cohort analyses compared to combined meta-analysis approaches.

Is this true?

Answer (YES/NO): NO